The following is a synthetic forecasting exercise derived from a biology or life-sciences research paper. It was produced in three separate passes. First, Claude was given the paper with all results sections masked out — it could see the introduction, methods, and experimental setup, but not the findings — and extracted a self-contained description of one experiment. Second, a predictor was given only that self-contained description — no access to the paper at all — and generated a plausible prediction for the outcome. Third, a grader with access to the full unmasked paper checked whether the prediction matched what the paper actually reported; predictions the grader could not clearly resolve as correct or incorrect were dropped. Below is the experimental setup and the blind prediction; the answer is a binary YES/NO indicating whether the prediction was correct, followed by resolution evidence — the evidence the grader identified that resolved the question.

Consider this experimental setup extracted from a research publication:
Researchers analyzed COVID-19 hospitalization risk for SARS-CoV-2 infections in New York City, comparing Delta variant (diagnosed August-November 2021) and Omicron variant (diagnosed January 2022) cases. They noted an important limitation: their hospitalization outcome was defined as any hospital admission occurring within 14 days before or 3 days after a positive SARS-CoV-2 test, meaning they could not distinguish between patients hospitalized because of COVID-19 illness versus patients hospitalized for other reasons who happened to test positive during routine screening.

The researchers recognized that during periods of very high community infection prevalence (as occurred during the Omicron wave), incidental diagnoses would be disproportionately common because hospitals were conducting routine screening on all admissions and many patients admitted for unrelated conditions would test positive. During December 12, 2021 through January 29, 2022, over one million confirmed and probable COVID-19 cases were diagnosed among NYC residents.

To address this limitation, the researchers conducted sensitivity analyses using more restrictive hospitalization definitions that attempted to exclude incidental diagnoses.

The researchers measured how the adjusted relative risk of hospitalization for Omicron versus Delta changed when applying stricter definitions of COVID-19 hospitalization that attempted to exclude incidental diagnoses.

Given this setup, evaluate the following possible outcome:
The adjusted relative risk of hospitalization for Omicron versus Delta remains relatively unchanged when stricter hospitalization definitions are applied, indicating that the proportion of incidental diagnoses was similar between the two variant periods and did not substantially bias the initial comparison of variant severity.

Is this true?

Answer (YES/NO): NO